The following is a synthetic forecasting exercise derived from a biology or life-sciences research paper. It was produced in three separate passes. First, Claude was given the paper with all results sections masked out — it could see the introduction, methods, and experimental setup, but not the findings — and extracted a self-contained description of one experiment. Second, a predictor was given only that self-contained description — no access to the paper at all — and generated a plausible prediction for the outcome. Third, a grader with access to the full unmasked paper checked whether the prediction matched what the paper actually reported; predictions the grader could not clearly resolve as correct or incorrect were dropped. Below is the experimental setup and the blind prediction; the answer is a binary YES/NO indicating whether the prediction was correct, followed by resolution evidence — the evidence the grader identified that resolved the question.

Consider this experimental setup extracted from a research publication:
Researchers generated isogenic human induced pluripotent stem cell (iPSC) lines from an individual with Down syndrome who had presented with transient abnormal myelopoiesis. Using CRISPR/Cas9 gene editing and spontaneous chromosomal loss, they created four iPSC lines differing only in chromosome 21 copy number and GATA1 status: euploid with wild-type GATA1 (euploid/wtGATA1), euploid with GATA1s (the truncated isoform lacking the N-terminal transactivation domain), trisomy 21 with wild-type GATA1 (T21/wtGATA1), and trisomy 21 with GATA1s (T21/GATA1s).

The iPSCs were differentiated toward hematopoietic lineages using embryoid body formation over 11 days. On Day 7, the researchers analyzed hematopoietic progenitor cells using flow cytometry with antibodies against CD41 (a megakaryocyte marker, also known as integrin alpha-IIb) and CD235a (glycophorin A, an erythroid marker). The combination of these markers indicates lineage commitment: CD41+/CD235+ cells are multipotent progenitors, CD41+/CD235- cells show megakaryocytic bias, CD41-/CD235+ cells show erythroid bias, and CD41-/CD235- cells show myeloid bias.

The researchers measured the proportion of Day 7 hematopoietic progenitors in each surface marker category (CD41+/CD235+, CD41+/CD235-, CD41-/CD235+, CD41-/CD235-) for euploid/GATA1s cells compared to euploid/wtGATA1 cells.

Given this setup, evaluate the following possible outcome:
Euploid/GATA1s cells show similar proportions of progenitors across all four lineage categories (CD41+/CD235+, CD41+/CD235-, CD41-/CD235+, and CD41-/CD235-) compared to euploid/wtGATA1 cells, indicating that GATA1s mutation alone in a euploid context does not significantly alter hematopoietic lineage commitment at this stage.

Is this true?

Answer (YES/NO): NO